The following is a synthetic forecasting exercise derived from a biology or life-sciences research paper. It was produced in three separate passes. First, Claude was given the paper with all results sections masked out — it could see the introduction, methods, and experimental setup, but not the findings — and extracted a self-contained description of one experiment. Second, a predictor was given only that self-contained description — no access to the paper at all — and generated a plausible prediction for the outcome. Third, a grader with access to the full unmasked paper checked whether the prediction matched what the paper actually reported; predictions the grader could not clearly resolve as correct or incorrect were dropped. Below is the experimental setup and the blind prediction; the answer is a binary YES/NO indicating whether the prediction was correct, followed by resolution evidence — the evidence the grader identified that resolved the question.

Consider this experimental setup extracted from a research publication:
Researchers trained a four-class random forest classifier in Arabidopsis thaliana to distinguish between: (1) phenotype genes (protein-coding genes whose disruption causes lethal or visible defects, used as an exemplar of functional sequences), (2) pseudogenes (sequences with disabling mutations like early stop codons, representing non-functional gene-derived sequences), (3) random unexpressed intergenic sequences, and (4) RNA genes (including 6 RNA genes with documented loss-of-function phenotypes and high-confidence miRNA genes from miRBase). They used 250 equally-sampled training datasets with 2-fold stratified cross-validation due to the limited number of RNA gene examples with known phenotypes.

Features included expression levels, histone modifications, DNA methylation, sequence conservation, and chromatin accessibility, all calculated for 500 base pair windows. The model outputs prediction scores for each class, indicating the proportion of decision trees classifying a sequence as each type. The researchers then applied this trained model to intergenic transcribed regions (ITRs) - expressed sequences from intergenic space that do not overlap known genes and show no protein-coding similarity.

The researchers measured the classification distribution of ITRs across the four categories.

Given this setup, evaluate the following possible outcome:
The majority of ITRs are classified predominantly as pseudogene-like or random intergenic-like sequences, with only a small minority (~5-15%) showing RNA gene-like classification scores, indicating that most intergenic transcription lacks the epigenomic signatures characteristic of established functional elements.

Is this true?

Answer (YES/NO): NO